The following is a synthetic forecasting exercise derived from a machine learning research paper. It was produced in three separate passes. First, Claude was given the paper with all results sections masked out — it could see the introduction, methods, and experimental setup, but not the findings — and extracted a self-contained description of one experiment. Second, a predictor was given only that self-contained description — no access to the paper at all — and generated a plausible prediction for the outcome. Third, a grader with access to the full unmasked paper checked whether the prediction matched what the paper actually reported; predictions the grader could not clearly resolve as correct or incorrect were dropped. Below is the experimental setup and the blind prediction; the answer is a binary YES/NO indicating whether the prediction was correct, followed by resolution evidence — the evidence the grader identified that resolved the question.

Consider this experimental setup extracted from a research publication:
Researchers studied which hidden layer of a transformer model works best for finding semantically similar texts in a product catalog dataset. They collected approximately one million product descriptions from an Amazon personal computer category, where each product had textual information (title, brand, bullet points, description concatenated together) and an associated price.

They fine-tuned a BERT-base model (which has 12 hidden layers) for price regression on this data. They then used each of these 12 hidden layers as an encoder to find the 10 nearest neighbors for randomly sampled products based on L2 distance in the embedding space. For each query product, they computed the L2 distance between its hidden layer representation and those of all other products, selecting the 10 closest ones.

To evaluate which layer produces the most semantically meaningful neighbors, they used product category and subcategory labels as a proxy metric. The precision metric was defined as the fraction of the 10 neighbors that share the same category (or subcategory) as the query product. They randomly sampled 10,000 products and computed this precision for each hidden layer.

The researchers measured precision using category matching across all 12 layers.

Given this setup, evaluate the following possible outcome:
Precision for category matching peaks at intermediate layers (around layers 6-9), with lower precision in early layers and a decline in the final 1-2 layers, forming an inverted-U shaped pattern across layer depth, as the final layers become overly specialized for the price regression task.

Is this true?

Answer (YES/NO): NO